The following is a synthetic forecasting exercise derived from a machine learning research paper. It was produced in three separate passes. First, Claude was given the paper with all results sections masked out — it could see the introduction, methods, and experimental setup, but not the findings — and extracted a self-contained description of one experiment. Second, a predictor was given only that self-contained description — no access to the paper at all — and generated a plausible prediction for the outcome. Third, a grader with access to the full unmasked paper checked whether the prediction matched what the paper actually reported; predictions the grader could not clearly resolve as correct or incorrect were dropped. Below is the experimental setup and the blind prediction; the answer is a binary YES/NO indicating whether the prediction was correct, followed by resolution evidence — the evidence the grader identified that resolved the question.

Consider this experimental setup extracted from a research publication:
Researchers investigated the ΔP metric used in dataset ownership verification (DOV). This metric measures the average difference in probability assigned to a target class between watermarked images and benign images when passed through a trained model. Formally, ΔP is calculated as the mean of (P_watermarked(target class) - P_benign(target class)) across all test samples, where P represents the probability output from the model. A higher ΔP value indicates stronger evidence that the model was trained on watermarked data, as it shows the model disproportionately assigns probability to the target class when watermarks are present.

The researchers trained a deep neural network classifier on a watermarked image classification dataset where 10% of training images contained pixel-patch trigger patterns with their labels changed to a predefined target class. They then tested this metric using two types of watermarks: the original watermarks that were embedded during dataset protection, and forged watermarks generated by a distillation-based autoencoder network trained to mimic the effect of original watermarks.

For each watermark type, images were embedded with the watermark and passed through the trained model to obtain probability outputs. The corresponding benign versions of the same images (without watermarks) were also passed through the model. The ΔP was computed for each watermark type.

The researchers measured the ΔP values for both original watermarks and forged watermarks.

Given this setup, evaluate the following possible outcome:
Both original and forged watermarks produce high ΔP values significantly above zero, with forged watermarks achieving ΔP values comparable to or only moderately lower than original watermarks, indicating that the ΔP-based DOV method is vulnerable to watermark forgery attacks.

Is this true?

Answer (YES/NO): YES